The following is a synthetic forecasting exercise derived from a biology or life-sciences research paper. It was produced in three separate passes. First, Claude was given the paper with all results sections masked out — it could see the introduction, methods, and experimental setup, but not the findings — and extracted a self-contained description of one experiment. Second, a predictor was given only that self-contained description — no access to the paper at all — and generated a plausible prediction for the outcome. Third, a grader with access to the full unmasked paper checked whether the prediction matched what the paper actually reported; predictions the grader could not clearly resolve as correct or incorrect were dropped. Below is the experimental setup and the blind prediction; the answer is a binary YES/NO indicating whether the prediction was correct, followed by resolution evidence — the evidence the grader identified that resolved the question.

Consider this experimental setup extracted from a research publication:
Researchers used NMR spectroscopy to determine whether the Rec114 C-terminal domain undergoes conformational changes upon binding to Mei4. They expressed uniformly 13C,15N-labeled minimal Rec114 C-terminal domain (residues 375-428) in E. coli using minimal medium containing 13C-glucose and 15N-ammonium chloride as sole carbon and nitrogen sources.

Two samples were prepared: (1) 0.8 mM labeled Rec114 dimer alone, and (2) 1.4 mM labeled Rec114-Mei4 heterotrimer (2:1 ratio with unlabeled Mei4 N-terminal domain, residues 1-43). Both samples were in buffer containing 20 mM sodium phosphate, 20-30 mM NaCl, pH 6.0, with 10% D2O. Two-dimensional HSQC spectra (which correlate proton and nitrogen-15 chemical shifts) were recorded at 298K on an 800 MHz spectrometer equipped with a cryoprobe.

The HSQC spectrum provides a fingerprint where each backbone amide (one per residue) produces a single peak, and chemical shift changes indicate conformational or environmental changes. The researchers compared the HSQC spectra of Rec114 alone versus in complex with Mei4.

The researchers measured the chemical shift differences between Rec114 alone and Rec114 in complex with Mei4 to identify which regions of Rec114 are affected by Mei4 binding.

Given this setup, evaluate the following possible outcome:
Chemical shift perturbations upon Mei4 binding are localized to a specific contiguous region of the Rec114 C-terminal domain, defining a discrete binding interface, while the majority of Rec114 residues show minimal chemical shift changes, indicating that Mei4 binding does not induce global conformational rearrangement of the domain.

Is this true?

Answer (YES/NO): NO